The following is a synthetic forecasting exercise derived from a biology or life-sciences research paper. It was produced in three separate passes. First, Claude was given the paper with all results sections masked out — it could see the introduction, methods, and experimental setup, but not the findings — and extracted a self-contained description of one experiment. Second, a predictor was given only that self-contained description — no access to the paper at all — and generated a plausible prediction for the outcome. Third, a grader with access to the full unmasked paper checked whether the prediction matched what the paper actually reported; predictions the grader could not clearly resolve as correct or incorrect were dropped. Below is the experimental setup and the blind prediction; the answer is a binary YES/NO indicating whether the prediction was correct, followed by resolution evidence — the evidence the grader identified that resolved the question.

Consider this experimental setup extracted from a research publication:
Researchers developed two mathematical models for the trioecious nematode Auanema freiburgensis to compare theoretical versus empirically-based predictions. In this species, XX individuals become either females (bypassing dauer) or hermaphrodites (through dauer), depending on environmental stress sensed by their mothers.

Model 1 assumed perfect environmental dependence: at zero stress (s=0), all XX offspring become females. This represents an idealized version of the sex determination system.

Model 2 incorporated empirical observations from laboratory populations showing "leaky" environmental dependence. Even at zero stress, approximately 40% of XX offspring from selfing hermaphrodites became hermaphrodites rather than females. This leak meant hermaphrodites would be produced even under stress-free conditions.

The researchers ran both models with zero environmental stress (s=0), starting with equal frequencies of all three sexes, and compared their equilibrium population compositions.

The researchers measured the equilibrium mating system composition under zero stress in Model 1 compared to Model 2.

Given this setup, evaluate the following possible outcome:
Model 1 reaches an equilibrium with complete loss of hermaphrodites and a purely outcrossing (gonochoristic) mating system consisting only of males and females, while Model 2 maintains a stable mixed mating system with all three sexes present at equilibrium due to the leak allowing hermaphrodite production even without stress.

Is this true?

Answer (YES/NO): YES